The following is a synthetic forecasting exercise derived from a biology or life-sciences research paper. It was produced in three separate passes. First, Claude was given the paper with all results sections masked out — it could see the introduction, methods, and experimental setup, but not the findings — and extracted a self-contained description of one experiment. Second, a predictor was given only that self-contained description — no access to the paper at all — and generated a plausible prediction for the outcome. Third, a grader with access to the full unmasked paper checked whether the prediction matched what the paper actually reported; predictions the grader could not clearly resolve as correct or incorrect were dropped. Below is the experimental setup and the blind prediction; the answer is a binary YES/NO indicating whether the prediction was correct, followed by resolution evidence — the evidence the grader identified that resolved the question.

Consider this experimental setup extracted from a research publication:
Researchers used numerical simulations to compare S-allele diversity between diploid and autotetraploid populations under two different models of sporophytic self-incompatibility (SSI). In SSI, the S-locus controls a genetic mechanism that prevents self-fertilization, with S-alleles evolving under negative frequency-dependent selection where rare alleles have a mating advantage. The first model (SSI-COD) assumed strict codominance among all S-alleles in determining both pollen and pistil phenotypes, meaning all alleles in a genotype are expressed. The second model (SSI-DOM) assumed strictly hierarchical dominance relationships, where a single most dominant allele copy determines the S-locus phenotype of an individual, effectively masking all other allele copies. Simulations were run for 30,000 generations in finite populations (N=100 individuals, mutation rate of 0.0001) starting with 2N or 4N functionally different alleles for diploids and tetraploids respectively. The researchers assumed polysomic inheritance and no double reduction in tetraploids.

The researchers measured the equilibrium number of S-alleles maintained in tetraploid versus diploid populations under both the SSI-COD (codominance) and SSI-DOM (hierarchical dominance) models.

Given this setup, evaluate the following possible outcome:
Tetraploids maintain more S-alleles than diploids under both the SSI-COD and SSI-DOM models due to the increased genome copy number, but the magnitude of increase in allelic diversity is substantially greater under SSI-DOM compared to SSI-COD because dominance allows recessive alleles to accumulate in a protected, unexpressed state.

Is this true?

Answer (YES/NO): NO